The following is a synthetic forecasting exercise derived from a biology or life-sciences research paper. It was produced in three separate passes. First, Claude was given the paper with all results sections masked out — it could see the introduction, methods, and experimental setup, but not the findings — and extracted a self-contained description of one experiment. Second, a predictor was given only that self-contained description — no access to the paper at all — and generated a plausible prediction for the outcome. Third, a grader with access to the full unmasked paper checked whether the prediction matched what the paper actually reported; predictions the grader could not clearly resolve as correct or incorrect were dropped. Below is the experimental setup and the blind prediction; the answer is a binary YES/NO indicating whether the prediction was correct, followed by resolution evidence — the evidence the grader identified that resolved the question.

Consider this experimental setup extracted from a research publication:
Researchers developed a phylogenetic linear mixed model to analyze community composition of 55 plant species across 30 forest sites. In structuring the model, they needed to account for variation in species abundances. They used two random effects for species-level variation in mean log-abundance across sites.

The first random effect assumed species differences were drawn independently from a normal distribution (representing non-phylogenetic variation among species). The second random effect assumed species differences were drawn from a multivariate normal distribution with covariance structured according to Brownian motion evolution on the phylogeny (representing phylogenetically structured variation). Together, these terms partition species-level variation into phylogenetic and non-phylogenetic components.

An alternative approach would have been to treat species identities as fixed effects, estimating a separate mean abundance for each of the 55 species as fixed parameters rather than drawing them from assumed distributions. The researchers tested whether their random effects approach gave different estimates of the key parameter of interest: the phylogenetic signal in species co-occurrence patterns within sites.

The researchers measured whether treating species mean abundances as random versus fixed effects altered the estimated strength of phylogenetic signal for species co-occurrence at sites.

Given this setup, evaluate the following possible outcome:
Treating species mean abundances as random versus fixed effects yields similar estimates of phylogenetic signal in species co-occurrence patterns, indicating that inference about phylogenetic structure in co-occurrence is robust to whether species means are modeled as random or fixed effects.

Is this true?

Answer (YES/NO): YES